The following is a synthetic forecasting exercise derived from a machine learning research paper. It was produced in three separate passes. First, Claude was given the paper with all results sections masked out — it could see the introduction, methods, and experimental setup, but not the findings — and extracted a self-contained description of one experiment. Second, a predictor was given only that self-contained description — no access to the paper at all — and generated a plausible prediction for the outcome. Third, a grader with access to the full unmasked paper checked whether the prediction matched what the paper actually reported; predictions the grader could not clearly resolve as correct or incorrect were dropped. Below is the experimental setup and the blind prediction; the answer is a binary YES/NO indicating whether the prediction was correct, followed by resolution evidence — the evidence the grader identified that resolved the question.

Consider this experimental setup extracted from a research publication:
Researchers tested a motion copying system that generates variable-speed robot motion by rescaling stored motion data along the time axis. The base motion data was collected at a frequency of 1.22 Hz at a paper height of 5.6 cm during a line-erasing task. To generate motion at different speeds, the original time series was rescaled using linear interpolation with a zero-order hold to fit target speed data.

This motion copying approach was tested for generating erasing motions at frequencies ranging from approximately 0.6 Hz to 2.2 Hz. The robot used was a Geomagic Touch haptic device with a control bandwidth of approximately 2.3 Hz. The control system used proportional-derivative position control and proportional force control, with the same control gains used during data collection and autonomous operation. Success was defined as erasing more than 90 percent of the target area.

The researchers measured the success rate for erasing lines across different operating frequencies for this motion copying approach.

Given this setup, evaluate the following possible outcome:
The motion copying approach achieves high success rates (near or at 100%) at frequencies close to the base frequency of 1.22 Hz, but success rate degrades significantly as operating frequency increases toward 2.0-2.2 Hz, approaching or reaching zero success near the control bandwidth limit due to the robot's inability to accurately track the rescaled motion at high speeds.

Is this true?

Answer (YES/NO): NO